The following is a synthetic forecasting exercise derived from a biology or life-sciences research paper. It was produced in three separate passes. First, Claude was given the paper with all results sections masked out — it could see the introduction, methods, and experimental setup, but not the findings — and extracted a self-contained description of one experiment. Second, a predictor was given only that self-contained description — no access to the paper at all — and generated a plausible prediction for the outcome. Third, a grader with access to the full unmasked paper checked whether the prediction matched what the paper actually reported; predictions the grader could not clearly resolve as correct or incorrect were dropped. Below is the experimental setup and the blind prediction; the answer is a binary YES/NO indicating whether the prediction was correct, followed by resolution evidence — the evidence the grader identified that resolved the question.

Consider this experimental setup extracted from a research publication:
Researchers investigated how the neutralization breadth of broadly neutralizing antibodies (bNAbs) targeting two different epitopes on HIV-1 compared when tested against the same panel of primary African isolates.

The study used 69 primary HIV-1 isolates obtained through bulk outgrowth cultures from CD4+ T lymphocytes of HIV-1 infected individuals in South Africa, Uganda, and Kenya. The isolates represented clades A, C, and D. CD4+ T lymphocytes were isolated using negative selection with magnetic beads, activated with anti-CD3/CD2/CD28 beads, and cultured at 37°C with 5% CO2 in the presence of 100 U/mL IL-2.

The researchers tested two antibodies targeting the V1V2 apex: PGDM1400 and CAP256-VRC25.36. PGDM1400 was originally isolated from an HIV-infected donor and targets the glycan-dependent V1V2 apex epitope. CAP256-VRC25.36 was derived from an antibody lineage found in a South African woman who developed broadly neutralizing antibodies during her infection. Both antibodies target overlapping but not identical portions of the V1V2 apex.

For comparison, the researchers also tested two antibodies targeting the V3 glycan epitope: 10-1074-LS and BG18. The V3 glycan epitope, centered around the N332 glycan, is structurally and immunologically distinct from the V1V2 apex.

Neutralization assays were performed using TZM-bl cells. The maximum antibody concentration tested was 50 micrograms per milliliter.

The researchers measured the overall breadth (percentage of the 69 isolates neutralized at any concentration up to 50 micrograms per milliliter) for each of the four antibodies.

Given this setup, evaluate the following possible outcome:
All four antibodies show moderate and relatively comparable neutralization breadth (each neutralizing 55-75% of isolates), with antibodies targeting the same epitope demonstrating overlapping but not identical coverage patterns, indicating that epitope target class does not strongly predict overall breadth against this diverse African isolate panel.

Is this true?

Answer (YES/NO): NO